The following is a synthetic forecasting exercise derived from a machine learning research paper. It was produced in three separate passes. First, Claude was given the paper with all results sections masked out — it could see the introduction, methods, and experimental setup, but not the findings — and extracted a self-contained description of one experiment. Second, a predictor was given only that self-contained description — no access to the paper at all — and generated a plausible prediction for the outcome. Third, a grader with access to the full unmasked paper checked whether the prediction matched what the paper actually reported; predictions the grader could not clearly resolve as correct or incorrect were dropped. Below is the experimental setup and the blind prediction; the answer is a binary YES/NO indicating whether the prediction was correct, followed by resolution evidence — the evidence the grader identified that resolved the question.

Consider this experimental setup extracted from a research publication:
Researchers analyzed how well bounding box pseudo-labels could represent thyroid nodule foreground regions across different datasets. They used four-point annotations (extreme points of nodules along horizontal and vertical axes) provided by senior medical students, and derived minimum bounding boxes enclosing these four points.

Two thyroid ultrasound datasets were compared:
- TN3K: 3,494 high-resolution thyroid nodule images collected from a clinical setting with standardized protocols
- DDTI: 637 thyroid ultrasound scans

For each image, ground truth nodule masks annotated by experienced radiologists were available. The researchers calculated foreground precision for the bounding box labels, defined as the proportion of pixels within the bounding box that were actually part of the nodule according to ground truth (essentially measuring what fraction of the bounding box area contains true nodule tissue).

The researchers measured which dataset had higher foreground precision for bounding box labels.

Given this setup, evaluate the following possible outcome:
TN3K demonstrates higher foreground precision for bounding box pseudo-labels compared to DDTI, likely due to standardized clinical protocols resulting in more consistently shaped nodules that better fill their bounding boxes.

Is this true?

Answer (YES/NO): NO